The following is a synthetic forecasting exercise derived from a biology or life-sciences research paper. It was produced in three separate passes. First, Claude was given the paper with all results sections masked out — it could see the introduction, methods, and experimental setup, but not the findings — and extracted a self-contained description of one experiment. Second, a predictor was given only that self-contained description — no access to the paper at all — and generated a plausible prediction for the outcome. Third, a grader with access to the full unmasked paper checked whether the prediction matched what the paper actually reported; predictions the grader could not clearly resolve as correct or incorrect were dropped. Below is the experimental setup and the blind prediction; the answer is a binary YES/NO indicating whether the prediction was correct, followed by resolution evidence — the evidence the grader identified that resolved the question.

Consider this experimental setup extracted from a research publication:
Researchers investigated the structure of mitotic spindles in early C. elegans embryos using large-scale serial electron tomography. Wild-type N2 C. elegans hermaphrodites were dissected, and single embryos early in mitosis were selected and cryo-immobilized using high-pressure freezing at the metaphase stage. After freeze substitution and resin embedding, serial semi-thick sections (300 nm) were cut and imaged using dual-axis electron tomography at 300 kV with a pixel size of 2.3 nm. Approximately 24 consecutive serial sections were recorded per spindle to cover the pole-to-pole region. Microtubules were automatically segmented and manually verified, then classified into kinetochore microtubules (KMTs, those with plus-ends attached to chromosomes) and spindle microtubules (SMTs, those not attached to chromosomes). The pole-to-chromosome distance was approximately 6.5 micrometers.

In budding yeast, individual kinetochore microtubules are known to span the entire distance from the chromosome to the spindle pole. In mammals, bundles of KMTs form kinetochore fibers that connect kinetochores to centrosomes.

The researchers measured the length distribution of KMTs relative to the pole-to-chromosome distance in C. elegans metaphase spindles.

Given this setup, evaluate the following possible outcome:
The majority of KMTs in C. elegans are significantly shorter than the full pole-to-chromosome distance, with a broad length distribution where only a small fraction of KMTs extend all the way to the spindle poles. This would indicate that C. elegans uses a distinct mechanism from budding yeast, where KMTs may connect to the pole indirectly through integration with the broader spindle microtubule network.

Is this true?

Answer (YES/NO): YES